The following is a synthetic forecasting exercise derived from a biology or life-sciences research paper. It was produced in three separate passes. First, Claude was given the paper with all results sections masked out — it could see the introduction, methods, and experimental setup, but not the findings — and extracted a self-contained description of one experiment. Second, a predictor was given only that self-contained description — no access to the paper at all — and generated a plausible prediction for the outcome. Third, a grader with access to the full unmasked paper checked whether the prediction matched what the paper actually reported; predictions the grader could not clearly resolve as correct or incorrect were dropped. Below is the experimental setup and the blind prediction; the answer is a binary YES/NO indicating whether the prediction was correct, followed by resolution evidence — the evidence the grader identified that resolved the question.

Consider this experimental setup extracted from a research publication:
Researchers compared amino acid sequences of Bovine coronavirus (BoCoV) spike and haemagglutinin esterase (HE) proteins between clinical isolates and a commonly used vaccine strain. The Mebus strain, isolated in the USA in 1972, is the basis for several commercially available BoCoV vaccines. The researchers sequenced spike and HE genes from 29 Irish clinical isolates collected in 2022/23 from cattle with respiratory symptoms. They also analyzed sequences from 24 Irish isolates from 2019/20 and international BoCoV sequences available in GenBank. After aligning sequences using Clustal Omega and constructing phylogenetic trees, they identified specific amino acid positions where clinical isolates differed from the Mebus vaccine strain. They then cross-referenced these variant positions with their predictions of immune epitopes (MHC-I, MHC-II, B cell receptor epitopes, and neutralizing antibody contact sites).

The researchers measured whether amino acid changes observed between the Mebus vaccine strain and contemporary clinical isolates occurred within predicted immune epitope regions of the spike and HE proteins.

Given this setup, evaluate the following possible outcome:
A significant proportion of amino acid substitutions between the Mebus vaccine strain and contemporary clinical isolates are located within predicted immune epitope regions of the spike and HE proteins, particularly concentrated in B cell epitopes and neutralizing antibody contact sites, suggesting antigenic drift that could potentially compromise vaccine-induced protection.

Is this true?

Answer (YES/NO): NO